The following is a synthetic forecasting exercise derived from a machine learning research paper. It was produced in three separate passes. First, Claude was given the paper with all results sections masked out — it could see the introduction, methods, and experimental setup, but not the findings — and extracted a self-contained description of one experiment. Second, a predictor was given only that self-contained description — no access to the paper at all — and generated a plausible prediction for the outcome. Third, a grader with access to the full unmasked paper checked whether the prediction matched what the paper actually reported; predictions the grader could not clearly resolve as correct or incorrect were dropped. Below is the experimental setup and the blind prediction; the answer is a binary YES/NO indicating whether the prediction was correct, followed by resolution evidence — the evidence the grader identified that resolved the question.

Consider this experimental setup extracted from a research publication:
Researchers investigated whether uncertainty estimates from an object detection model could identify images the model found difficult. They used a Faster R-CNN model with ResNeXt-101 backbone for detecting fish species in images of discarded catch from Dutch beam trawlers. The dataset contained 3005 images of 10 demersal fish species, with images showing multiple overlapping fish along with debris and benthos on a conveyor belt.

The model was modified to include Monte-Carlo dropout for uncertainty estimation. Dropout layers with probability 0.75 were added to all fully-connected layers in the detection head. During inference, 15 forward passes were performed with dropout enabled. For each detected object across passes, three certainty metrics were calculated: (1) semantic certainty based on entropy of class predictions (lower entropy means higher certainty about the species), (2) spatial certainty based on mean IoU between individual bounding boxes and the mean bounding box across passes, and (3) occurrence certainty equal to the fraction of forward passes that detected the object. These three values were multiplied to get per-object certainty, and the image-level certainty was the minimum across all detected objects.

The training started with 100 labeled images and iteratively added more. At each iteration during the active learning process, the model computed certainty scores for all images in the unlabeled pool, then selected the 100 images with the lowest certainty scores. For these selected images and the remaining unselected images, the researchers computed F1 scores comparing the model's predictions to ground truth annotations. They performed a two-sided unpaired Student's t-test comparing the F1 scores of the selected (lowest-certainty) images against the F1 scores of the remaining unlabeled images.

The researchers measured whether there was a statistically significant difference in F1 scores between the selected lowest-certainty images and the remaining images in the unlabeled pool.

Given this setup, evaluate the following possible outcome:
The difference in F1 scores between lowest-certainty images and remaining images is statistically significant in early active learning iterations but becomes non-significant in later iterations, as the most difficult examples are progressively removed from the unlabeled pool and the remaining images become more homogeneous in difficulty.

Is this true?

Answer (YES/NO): NO